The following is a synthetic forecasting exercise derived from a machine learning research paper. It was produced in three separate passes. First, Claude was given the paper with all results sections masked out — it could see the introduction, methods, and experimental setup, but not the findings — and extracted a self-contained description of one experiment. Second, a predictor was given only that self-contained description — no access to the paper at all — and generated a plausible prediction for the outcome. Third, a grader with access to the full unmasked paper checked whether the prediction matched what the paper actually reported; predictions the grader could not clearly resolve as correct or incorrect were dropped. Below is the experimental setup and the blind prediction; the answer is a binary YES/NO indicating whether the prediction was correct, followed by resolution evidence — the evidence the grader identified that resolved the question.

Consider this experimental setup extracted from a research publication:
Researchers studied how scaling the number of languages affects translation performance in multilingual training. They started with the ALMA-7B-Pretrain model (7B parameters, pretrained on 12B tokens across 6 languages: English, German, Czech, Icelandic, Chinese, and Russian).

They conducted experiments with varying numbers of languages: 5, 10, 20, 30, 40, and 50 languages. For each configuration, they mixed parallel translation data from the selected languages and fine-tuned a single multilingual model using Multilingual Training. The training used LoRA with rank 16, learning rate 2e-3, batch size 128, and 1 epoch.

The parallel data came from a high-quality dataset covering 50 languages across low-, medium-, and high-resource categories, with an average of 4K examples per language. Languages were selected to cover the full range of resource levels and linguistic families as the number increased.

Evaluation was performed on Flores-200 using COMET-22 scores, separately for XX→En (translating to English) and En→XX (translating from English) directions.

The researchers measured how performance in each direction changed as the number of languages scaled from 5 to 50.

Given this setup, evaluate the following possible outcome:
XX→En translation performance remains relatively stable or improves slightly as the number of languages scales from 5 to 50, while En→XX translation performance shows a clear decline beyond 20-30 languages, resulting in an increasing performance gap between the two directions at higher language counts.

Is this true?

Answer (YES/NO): NO